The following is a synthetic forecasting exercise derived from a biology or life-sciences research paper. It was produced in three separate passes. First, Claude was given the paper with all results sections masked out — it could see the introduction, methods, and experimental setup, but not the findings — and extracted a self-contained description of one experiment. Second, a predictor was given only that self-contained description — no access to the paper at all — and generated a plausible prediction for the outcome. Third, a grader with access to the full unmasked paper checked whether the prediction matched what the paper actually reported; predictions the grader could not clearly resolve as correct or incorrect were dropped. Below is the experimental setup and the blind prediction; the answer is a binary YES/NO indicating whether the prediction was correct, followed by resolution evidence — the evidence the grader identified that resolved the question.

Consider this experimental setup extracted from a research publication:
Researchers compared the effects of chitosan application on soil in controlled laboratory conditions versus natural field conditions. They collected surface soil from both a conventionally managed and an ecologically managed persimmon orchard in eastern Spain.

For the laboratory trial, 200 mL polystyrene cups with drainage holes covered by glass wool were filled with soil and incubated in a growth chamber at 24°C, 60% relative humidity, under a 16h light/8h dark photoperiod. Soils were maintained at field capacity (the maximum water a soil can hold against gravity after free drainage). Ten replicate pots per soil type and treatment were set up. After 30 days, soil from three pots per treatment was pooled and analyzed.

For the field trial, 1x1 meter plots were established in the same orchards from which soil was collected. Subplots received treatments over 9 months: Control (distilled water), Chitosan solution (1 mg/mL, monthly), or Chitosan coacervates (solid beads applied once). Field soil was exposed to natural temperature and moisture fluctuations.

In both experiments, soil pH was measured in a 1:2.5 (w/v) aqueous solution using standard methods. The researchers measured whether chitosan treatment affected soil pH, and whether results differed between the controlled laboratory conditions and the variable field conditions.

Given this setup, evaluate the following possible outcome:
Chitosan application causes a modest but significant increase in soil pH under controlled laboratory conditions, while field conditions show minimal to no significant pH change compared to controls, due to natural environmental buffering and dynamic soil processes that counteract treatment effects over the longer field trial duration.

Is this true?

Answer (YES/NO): NO